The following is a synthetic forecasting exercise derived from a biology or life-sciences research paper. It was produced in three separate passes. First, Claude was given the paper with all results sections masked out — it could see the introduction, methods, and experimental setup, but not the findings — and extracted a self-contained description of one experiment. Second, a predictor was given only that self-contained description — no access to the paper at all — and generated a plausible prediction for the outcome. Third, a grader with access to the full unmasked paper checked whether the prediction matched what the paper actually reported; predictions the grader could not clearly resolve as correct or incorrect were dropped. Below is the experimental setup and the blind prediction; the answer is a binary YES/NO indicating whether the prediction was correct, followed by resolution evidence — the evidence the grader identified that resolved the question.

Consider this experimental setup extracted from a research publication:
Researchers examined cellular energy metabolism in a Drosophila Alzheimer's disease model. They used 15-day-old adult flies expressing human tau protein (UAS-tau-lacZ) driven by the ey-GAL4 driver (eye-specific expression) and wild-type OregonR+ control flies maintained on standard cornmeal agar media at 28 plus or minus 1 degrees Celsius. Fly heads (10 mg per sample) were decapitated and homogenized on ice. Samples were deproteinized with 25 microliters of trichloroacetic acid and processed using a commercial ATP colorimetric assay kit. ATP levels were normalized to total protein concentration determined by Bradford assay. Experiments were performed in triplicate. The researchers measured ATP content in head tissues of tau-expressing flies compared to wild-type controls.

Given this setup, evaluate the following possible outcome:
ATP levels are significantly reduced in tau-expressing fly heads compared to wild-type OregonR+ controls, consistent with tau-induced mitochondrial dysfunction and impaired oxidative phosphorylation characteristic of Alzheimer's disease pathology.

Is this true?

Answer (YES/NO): YES